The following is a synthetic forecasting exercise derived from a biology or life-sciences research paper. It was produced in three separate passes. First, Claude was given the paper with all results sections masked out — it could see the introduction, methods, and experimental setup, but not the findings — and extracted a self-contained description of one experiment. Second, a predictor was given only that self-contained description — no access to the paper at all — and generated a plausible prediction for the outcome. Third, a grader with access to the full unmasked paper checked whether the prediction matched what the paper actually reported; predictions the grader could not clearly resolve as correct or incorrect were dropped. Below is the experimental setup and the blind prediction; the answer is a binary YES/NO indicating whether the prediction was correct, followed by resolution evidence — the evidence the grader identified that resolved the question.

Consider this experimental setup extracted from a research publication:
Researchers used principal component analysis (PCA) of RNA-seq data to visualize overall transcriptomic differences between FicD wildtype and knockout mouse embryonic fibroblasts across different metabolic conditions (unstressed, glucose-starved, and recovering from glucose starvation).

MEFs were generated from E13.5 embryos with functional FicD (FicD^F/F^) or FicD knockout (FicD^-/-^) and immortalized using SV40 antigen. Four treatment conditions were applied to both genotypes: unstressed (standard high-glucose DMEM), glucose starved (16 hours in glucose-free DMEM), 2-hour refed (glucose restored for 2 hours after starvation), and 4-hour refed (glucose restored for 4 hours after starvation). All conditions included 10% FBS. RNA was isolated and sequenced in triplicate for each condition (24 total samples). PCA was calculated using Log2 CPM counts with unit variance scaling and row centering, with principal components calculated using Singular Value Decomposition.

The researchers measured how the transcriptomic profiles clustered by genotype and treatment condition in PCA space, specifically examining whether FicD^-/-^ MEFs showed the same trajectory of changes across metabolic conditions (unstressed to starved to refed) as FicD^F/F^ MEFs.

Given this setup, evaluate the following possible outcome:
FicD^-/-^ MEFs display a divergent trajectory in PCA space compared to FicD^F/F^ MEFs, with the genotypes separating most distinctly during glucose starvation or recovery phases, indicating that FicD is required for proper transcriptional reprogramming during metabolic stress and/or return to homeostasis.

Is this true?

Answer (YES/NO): NO